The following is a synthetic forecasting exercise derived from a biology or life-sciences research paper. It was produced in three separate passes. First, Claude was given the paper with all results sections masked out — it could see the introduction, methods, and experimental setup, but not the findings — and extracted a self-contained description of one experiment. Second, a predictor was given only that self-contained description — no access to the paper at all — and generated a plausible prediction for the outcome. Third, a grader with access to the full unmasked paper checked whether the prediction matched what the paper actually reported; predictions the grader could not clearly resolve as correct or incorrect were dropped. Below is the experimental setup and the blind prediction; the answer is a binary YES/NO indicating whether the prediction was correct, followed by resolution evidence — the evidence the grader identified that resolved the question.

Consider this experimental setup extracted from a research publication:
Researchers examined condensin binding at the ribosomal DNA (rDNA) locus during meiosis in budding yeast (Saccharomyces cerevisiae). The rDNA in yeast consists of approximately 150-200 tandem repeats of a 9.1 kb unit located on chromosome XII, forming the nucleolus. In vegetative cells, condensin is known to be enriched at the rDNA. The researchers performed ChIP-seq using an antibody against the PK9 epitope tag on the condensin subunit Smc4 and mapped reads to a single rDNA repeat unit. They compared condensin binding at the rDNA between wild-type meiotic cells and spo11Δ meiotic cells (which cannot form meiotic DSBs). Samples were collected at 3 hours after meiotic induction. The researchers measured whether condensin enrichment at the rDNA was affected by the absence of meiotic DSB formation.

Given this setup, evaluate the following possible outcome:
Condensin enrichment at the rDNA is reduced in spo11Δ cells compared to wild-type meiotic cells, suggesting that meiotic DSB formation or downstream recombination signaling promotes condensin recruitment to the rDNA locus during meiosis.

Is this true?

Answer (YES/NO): NO